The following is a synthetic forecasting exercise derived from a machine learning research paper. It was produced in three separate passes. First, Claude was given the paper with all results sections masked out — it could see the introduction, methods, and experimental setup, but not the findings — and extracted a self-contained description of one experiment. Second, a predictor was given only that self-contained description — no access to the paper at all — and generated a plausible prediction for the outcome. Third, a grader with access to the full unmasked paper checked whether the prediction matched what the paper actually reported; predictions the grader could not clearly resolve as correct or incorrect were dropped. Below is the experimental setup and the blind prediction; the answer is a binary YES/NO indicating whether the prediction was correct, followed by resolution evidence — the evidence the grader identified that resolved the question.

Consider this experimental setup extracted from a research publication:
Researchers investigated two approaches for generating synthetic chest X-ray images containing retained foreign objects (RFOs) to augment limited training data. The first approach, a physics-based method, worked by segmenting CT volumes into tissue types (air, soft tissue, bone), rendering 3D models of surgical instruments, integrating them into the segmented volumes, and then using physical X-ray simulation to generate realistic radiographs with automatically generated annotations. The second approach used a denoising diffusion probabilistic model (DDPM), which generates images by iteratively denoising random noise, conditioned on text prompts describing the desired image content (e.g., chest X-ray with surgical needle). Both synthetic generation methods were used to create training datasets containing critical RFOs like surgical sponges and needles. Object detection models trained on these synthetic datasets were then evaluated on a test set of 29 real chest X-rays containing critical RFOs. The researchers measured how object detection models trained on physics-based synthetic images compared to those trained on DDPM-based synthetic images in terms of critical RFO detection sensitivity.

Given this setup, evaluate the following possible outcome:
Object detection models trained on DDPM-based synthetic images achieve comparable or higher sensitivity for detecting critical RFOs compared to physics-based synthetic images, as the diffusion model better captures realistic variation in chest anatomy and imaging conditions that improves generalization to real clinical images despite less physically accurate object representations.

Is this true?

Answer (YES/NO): NO